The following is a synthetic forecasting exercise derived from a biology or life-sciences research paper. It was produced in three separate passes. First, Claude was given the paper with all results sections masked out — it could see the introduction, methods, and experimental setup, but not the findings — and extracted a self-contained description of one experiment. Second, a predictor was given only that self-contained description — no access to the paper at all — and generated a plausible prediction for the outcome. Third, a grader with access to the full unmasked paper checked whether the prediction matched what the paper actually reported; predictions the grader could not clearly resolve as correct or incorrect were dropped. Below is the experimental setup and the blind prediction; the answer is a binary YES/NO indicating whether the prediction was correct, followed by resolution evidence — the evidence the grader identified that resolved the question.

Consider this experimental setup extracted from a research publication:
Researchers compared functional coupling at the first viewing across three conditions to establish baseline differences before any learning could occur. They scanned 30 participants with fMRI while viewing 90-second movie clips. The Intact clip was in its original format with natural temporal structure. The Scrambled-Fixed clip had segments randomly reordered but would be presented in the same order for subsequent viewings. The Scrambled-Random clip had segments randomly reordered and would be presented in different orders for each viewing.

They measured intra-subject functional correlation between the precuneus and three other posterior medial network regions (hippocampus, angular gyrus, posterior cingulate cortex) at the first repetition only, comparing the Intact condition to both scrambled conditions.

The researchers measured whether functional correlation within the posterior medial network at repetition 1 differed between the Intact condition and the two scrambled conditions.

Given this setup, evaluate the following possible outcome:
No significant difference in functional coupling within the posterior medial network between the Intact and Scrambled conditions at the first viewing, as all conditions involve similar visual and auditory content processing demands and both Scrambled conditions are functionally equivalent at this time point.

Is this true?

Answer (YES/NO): NO